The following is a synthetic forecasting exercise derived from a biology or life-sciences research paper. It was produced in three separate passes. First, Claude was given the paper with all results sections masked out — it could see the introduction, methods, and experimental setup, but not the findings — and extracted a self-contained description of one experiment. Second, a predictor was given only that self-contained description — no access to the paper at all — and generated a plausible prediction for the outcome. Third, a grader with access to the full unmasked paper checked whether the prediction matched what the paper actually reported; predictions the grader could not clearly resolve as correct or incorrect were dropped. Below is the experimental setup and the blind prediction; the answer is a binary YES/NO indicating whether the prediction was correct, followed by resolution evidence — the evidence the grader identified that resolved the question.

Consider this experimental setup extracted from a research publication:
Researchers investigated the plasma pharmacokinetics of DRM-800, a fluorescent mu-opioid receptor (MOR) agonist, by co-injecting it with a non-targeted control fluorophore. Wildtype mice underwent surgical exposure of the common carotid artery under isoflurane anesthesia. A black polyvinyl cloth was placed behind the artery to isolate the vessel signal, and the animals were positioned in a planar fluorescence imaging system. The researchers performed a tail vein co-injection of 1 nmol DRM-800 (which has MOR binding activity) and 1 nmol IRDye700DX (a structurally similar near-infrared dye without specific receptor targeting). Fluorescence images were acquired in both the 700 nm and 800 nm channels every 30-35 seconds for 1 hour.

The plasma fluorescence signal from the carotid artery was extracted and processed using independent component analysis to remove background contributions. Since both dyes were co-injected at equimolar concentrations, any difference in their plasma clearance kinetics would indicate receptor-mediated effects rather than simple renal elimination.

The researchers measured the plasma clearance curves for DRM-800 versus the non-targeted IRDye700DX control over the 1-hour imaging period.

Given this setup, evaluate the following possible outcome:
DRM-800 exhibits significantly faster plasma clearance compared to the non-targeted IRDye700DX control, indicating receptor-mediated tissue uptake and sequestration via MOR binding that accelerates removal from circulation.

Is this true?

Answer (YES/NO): NO